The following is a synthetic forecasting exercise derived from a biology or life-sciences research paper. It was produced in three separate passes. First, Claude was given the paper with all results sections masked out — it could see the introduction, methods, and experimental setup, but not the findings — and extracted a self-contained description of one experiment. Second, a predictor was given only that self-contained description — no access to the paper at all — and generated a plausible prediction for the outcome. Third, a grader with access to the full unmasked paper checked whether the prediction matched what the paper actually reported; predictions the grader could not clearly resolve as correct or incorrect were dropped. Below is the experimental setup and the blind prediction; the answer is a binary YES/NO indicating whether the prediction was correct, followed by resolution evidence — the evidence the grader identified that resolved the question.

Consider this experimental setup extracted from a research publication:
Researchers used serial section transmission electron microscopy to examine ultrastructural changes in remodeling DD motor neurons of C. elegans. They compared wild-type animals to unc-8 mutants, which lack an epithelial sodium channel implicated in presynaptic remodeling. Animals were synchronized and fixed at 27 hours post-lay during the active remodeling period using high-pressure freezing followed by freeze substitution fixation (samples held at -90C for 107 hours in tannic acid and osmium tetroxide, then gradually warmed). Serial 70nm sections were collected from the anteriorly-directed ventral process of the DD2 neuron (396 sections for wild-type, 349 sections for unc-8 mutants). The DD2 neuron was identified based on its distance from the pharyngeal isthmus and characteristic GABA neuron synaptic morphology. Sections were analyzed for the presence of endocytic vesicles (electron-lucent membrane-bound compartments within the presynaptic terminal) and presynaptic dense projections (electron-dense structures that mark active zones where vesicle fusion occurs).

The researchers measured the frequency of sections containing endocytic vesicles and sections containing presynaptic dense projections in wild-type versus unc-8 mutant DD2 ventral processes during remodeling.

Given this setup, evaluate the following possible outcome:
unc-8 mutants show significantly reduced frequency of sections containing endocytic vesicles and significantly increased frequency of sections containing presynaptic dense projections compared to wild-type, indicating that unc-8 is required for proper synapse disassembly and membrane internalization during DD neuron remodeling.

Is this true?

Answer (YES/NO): NO